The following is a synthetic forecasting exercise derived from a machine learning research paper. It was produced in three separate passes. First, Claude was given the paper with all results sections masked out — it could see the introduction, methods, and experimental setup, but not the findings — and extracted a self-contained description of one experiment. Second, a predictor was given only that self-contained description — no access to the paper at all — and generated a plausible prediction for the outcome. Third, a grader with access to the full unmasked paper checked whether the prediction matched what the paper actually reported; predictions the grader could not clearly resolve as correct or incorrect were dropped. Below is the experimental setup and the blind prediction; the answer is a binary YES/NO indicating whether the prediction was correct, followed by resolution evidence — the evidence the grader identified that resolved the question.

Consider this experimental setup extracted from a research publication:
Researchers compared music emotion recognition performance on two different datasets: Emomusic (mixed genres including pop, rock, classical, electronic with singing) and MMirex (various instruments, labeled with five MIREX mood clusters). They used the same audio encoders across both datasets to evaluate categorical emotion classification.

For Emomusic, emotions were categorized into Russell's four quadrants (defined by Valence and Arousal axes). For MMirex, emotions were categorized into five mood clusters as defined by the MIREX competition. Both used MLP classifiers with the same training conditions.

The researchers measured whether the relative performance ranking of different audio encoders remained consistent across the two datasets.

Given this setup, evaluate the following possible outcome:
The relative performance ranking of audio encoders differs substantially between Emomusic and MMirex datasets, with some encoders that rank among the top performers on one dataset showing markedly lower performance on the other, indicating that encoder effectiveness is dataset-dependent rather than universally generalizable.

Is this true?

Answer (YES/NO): NO